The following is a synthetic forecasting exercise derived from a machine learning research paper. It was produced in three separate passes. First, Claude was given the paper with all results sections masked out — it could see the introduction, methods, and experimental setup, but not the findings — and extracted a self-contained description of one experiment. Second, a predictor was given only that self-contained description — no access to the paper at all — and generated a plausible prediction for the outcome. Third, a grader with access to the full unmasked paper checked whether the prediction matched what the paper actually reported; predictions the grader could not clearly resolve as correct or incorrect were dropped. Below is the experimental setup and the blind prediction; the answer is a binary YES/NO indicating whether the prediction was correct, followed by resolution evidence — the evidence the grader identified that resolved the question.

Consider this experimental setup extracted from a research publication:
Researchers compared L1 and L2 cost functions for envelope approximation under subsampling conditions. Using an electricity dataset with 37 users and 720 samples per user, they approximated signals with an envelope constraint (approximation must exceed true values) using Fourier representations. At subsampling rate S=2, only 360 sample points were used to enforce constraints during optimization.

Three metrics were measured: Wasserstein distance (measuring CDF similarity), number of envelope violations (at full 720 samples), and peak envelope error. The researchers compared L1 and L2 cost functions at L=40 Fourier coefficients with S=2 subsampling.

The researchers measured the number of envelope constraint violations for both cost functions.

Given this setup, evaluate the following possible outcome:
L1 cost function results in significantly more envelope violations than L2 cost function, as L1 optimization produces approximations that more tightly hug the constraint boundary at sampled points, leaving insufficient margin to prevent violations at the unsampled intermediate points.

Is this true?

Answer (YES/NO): YES